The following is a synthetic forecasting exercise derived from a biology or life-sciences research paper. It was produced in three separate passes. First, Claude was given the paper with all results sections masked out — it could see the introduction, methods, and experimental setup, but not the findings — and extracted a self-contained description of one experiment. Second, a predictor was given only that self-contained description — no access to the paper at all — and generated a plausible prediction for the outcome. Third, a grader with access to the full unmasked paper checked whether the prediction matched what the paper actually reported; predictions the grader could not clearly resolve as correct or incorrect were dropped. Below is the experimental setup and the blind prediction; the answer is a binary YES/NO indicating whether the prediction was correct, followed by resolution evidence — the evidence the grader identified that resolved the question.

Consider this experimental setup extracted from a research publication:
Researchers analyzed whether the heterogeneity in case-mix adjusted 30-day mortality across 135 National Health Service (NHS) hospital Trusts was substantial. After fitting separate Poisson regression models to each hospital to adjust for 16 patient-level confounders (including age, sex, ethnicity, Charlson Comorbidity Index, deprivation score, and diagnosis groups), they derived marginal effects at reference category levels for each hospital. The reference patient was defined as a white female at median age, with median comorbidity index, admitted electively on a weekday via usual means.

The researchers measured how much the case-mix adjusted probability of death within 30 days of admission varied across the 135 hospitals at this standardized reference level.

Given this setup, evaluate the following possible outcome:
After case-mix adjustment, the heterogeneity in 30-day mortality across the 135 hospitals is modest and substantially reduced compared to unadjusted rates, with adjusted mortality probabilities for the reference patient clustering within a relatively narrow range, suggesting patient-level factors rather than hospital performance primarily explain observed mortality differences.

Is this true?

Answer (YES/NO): NO